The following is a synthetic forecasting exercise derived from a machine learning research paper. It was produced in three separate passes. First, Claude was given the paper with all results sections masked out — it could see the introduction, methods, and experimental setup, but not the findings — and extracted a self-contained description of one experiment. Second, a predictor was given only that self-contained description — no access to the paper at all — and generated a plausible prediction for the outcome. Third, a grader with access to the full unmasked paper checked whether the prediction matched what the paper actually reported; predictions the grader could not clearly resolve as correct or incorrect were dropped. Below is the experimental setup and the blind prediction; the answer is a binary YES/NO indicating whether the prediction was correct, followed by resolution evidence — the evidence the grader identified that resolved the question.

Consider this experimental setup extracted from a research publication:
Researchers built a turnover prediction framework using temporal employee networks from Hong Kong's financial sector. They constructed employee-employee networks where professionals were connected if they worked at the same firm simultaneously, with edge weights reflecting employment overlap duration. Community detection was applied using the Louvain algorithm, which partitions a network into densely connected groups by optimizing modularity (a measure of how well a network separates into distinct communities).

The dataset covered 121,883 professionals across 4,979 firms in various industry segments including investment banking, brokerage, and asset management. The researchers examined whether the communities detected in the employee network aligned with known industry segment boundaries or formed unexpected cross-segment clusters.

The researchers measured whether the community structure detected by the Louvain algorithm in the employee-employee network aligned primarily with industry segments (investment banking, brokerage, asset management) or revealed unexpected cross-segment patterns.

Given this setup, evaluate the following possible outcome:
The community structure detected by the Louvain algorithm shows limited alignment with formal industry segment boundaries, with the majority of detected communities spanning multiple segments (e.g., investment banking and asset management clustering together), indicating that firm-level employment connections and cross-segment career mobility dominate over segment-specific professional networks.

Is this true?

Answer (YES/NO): NO